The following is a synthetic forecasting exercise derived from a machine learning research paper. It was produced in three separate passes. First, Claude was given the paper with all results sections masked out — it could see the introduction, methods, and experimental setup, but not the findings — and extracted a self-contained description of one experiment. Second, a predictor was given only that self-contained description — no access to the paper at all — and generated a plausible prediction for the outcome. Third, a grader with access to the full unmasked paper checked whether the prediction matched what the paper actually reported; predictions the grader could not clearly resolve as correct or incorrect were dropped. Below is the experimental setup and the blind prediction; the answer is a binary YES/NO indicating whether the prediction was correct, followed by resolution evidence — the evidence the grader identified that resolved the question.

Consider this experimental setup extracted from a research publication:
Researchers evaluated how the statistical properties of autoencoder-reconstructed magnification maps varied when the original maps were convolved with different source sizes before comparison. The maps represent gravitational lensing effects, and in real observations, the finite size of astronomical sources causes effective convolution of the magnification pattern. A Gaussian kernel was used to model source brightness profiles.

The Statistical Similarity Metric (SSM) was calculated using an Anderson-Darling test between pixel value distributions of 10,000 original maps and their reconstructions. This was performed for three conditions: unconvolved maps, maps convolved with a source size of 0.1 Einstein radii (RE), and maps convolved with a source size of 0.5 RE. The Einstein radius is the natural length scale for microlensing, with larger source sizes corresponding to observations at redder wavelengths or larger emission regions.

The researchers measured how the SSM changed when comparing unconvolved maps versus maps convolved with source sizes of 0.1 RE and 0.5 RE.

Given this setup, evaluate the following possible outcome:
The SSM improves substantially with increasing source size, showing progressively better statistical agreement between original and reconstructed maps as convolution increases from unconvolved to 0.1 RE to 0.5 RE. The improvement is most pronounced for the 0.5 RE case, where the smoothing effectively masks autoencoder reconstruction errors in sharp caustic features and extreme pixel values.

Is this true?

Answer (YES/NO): YES